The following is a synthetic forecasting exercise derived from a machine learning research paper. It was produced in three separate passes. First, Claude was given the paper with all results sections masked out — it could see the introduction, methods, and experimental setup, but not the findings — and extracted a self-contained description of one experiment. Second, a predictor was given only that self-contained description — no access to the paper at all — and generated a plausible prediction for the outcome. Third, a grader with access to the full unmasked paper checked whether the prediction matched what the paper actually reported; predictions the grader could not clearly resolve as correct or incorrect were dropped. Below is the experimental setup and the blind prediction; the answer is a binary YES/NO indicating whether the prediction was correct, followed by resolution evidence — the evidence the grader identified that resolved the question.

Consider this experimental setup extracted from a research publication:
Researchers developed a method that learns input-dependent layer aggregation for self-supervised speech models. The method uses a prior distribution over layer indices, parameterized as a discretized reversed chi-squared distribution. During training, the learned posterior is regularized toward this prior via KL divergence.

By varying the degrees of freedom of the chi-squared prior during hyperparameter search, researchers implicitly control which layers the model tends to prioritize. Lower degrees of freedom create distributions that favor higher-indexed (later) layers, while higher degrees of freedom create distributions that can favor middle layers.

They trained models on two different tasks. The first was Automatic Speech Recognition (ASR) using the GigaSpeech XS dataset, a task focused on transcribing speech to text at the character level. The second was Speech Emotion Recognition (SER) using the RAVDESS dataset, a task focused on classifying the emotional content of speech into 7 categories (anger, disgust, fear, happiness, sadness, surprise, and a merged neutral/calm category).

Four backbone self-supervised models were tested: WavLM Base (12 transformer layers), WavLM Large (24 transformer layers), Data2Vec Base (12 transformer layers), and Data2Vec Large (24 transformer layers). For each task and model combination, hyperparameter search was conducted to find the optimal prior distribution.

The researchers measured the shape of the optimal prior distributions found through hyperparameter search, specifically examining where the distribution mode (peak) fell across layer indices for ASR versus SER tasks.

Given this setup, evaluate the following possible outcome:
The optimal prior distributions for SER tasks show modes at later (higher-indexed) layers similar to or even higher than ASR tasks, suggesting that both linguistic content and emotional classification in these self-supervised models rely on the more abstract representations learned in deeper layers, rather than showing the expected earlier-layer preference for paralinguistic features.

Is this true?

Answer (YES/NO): NO